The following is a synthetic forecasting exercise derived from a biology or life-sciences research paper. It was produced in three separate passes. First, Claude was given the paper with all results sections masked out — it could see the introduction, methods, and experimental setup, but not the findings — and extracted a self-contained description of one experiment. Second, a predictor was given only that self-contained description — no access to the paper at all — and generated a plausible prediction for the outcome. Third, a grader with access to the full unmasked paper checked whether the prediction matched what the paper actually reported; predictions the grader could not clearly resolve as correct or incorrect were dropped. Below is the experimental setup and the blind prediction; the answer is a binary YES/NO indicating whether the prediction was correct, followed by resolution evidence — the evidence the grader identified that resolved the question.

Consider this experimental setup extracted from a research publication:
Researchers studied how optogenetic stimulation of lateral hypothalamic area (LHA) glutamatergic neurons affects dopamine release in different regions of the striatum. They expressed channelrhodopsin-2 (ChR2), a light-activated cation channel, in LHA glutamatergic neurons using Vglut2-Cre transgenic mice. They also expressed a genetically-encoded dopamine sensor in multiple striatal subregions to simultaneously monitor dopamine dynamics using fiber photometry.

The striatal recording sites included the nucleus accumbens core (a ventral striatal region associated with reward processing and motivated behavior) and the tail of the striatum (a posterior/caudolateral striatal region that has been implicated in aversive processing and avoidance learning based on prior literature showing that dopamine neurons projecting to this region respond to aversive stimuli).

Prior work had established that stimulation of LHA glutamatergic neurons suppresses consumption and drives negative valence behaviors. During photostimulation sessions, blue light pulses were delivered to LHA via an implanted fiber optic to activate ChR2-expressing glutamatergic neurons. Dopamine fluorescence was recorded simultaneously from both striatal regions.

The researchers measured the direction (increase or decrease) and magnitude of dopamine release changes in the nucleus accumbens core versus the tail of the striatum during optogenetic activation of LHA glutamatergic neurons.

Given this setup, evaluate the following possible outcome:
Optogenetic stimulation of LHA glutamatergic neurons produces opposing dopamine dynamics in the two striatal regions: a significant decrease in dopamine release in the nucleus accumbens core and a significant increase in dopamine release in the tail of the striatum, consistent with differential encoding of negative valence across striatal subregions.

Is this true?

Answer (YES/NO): YES